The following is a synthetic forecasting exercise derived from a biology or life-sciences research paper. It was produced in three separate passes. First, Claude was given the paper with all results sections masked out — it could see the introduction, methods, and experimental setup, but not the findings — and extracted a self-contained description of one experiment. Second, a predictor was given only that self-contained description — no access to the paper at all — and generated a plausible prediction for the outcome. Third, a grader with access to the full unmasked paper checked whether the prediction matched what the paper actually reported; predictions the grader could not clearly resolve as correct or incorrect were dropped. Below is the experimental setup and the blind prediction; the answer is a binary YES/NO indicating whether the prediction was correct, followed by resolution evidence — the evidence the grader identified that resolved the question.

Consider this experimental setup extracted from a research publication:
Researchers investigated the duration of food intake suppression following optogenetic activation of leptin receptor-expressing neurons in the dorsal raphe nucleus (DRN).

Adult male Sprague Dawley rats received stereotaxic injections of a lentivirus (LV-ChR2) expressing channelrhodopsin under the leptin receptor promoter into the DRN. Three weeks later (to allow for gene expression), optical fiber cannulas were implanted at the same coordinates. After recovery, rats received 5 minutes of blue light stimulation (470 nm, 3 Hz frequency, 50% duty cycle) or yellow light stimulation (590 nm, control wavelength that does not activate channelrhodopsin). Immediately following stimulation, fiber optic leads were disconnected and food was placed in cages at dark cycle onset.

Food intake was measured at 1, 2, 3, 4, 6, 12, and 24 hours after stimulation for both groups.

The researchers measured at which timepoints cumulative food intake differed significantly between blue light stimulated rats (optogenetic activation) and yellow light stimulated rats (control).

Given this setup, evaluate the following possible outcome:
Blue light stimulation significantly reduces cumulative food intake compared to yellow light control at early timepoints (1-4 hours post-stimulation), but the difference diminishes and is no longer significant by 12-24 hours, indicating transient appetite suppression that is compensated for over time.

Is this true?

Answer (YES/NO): NO